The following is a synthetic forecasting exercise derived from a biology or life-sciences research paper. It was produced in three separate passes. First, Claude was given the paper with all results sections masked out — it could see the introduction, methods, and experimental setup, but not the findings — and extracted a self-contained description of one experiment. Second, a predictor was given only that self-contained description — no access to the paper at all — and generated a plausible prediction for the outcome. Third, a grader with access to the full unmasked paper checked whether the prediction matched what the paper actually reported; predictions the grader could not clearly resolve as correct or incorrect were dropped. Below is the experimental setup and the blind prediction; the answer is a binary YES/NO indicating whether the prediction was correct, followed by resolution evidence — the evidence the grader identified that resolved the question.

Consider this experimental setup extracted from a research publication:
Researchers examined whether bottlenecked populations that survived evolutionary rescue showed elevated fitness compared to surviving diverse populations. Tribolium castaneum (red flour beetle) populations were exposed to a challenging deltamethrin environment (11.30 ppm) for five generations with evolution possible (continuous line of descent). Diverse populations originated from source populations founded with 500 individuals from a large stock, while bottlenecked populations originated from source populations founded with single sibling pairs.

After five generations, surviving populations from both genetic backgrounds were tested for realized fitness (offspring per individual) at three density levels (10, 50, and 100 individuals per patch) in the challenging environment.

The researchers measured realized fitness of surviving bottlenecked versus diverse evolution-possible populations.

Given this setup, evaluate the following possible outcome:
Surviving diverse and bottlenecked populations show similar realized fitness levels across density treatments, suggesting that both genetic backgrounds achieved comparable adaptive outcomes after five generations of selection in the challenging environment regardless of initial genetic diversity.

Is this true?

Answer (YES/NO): NO